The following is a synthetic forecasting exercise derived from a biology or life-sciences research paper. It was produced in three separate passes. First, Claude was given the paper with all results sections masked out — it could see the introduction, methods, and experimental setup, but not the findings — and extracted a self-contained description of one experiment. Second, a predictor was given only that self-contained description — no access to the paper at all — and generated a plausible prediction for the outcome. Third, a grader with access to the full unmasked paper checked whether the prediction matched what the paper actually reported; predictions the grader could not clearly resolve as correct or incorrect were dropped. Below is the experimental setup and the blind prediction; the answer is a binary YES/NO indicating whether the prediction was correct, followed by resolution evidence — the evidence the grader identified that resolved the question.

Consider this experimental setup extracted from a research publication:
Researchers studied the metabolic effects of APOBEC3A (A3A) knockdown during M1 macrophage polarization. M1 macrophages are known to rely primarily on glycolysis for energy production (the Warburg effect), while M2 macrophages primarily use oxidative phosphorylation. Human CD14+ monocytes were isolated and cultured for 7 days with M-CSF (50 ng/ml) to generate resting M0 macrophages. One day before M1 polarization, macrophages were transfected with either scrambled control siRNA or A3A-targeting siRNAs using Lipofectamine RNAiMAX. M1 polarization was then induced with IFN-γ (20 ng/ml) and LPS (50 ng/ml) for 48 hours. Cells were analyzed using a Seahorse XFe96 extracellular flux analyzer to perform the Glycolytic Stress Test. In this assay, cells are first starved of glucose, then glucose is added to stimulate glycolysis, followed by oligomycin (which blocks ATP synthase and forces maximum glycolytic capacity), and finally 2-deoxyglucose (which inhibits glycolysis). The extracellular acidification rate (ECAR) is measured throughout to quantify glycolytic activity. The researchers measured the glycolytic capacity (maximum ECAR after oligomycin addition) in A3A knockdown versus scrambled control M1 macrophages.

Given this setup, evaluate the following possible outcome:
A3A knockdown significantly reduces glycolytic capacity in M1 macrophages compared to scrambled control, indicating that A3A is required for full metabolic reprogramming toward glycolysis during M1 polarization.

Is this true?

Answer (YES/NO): NO